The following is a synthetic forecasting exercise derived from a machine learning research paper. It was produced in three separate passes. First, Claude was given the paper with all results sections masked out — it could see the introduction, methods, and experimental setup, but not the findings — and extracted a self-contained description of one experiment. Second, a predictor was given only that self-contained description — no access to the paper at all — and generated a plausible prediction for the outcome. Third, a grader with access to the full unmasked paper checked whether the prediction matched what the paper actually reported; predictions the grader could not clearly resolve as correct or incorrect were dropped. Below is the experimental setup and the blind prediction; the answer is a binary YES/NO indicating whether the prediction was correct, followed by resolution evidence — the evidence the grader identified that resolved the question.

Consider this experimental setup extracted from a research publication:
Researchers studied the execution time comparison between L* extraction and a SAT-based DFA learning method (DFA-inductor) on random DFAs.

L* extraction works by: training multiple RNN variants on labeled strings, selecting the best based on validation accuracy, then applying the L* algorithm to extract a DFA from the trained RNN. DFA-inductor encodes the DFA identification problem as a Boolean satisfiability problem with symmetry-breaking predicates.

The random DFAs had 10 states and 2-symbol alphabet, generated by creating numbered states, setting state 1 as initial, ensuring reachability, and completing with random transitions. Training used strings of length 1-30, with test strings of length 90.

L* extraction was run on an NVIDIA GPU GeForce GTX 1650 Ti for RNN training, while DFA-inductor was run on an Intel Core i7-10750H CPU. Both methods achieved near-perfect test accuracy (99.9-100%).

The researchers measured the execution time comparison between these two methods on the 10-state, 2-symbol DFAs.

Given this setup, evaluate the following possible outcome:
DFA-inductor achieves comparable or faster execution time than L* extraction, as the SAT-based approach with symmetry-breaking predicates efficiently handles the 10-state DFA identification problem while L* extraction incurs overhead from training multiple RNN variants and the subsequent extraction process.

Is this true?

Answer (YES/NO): YES